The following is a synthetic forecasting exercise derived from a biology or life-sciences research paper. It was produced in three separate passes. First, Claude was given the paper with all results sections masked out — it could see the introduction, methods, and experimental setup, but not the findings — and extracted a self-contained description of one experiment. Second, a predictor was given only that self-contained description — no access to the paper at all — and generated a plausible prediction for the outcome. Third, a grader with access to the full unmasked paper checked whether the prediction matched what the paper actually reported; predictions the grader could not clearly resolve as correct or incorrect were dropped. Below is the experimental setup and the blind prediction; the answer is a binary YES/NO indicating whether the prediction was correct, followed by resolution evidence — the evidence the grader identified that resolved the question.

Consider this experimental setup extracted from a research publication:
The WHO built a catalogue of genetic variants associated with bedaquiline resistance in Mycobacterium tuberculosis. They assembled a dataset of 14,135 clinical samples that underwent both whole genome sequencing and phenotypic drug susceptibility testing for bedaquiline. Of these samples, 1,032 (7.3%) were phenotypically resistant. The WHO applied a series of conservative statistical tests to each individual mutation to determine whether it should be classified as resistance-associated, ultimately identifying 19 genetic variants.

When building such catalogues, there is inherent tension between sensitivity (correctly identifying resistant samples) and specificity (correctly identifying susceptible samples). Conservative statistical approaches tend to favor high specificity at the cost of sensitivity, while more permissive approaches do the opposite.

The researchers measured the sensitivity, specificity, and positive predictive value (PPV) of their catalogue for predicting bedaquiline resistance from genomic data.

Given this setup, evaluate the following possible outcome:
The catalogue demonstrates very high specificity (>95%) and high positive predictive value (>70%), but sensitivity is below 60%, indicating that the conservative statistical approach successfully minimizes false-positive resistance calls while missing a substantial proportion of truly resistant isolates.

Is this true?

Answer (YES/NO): YES